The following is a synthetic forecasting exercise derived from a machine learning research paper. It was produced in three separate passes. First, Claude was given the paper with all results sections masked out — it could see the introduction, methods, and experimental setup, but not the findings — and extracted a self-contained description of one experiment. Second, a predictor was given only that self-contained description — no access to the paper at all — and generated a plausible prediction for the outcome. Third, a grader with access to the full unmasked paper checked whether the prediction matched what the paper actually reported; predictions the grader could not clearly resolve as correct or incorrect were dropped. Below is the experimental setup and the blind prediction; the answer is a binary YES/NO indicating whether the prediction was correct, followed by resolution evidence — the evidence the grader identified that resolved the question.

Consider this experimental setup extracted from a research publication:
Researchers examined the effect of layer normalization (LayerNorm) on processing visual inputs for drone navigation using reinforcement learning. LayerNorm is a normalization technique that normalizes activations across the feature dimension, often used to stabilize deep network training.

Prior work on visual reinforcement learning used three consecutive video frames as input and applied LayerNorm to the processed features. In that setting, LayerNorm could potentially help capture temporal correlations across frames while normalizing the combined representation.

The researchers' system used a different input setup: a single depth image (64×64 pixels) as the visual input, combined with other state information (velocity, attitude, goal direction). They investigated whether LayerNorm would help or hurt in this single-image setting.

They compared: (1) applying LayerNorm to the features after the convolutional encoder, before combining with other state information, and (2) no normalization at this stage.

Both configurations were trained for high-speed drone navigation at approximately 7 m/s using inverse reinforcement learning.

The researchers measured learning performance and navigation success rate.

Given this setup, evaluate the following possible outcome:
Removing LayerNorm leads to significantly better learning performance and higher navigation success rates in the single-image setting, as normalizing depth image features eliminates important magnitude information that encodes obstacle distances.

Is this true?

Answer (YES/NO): YES